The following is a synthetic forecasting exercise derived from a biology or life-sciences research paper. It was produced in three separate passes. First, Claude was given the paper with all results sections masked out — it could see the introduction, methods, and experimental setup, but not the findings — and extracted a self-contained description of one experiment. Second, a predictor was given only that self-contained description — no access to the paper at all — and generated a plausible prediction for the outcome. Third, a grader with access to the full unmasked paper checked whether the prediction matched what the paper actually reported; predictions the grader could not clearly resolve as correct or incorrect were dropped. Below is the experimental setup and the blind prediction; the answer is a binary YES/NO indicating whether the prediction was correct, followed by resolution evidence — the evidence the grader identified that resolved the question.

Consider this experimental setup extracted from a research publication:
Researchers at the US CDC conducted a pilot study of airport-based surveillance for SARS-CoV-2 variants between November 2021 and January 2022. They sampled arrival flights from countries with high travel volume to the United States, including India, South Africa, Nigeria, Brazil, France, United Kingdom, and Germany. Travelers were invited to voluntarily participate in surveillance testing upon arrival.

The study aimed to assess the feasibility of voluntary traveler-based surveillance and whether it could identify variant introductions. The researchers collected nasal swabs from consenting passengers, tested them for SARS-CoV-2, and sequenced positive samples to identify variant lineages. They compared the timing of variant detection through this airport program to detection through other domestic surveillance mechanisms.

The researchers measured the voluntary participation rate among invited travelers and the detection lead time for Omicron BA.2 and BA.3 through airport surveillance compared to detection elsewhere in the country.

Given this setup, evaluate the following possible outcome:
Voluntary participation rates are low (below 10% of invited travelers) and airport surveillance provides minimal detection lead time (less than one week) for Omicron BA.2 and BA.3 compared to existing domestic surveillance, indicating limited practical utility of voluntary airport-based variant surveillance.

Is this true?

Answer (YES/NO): NO